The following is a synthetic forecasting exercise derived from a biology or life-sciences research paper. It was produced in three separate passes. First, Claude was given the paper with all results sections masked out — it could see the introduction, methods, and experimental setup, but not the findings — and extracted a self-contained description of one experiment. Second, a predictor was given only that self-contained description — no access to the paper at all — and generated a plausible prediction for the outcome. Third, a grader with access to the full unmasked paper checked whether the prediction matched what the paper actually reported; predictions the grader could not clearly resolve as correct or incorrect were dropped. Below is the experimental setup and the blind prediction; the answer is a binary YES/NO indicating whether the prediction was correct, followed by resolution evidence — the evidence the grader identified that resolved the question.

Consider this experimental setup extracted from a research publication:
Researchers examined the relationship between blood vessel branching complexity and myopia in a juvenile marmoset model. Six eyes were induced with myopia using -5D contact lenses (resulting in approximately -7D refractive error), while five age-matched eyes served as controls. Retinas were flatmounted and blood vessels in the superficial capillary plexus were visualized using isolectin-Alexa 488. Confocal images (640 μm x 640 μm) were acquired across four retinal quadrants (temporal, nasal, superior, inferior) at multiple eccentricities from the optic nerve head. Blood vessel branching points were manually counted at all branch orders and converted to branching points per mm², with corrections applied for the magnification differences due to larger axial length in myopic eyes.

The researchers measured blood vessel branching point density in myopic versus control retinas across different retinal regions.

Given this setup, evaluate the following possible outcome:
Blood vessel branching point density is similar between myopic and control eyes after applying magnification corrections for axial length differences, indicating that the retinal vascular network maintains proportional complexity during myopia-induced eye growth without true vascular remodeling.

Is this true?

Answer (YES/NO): NO